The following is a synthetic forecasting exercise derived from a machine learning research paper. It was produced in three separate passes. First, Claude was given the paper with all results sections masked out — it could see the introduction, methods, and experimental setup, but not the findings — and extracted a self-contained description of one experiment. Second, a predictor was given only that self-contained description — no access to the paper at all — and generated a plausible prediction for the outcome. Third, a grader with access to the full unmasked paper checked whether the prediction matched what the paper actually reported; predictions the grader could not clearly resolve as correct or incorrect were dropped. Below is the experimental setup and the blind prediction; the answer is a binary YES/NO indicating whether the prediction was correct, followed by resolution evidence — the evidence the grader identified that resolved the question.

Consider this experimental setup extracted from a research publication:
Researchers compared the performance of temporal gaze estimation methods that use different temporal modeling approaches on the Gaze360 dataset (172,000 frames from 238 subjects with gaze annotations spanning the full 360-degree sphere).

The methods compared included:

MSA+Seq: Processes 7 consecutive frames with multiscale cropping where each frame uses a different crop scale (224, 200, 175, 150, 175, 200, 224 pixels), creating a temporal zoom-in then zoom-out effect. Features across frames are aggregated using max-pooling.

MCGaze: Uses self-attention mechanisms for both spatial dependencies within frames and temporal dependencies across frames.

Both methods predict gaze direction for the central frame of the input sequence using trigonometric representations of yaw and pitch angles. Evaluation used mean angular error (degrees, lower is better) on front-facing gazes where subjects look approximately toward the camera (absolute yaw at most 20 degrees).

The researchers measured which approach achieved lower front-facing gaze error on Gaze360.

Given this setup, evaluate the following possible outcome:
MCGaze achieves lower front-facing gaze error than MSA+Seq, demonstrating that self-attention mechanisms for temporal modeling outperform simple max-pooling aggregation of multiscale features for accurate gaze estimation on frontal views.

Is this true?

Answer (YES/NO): NO